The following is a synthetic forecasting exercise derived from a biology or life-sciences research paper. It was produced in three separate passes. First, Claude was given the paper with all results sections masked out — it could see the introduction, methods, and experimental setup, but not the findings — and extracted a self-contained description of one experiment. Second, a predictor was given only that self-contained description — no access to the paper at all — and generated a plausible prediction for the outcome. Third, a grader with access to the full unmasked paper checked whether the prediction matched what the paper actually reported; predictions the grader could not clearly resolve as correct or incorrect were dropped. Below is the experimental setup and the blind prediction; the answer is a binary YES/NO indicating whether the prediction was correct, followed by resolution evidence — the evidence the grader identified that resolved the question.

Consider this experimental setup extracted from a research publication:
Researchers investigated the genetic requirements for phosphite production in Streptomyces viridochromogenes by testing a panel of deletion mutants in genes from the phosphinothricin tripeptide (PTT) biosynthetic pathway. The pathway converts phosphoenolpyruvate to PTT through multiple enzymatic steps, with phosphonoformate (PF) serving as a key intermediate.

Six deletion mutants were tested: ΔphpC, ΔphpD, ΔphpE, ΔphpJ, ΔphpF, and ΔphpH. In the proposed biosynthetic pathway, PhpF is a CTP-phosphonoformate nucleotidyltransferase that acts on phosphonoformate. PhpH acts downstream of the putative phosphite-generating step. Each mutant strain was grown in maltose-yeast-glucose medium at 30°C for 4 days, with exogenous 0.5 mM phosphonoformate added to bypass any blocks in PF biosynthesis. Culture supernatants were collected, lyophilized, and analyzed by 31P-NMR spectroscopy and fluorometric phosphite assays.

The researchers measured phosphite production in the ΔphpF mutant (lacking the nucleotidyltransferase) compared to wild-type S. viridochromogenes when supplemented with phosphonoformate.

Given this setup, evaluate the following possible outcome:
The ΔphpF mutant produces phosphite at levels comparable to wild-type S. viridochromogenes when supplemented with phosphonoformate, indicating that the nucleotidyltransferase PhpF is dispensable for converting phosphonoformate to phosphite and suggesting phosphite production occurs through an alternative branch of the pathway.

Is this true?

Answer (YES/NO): NO